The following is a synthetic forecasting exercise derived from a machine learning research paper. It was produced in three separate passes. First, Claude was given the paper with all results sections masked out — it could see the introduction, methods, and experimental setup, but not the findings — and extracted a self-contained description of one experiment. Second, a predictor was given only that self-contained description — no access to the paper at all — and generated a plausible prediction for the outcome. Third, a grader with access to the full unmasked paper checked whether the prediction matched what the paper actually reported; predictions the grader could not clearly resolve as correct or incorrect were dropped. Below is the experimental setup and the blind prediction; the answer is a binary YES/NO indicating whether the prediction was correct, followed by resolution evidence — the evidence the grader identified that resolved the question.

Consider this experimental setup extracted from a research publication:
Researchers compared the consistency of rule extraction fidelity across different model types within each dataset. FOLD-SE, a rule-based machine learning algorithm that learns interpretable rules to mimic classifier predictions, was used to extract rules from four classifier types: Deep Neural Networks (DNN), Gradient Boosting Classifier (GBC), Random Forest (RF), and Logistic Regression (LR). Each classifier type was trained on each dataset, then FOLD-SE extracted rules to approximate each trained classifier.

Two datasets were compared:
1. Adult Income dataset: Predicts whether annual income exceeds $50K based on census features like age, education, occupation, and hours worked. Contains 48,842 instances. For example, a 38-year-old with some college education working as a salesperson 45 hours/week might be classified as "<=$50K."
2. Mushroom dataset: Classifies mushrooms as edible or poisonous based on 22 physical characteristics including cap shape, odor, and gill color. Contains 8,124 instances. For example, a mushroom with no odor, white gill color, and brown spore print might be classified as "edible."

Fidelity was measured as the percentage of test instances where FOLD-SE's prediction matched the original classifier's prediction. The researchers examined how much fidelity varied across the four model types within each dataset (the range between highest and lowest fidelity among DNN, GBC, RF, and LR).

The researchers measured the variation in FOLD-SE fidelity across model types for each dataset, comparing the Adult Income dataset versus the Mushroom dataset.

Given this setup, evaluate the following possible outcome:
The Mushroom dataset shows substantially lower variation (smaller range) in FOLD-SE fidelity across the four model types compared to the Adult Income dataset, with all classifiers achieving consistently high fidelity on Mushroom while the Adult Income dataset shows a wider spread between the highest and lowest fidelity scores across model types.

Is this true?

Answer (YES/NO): YES